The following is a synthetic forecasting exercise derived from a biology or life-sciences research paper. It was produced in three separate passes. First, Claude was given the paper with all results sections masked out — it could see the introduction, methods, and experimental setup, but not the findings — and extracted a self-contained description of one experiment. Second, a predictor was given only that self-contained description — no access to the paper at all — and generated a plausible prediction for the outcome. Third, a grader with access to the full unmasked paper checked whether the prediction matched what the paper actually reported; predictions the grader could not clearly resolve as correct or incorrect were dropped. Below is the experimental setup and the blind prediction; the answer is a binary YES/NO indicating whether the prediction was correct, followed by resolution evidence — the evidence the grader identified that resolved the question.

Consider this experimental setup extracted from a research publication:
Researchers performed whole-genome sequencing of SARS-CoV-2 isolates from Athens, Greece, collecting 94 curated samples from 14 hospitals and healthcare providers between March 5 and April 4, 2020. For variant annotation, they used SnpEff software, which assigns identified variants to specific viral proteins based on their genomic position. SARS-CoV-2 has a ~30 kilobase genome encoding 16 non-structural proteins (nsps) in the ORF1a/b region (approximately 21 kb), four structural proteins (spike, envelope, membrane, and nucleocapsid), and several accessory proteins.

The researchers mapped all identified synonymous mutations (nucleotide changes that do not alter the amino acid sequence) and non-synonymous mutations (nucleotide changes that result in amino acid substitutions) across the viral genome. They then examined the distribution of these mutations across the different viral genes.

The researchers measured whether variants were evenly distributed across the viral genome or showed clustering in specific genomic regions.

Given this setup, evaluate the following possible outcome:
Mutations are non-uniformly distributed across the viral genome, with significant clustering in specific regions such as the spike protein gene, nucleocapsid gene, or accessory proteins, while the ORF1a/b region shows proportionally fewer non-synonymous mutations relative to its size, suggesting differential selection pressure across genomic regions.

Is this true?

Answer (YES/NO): YES